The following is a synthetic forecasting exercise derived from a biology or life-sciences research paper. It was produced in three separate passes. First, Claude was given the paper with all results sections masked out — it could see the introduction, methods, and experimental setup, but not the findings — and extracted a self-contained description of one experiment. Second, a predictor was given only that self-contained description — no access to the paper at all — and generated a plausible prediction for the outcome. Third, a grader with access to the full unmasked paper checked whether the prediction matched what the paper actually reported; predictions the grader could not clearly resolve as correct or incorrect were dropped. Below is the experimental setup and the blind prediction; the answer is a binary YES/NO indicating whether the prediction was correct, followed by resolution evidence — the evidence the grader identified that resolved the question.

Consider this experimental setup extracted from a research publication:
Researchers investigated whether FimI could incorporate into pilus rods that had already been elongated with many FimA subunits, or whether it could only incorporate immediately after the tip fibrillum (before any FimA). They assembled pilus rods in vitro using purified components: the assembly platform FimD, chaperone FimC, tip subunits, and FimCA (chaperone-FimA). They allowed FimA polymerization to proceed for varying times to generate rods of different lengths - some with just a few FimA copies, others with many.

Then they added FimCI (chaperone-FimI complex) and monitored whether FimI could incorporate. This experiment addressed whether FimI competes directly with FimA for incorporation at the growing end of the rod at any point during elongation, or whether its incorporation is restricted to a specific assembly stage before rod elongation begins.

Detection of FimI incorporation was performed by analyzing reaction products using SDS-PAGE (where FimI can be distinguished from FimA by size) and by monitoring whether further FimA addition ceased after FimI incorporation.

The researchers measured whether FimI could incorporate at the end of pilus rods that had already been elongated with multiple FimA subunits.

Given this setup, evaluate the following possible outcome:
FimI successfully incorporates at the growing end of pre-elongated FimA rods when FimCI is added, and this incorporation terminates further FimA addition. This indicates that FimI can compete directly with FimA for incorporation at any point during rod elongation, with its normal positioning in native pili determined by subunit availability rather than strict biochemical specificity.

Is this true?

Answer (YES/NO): YES